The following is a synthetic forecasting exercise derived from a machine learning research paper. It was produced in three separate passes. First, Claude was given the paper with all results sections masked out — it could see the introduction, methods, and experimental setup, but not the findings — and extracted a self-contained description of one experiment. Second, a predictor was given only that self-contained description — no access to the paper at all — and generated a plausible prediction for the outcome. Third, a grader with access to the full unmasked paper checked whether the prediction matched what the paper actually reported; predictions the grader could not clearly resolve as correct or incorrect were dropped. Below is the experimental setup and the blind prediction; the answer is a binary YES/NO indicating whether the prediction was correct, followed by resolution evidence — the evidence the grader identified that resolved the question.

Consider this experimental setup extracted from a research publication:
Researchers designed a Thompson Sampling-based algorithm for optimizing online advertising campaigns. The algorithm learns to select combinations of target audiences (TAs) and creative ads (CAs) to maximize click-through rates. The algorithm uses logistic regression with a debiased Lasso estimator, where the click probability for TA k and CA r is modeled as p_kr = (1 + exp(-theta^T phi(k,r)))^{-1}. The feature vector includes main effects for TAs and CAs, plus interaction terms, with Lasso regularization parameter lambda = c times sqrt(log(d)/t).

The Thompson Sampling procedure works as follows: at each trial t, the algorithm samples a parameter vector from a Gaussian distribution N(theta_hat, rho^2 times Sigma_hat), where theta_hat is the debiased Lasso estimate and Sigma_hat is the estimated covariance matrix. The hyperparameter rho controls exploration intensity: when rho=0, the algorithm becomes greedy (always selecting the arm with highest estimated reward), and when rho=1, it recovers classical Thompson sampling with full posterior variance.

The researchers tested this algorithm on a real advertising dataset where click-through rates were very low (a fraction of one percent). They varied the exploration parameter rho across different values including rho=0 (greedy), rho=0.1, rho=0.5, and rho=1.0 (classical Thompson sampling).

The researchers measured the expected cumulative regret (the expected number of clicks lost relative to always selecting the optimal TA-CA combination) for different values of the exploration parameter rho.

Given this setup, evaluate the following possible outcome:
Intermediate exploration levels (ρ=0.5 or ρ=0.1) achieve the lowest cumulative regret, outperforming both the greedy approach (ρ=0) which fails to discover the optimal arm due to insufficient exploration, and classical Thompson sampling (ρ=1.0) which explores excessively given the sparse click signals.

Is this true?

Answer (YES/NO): YES